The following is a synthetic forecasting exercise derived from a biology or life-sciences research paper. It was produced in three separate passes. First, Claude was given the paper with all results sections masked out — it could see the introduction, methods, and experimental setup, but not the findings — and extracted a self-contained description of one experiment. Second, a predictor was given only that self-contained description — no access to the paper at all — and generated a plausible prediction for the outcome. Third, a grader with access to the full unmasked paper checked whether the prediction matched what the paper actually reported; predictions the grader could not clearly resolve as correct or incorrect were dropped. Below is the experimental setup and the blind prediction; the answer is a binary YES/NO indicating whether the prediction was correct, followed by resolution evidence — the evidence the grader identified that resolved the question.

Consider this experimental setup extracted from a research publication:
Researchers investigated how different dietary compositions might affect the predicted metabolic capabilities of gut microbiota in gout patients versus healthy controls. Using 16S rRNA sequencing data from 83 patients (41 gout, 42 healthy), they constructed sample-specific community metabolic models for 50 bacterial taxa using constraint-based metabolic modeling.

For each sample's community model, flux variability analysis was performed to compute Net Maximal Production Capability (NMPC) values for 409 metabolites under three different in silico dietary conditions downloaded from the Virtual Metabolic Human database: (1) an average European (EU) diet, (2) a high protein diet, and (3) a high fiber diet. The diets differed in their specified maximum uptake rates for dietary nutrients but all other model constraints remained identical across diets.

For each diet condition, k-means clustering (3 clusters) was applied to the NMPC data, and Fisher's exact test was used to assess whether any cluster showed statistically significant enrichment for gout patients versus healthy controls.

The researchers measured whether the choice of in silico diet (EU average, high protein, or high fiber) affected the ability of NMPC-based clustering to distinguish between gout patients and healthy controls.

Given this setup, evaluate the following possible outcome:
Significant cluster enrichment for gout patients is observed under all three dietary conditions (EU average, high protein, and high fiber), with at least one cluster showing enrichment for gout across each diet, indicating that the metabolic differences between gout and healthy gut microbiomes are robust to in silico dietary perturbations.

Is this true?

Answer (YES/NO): YES